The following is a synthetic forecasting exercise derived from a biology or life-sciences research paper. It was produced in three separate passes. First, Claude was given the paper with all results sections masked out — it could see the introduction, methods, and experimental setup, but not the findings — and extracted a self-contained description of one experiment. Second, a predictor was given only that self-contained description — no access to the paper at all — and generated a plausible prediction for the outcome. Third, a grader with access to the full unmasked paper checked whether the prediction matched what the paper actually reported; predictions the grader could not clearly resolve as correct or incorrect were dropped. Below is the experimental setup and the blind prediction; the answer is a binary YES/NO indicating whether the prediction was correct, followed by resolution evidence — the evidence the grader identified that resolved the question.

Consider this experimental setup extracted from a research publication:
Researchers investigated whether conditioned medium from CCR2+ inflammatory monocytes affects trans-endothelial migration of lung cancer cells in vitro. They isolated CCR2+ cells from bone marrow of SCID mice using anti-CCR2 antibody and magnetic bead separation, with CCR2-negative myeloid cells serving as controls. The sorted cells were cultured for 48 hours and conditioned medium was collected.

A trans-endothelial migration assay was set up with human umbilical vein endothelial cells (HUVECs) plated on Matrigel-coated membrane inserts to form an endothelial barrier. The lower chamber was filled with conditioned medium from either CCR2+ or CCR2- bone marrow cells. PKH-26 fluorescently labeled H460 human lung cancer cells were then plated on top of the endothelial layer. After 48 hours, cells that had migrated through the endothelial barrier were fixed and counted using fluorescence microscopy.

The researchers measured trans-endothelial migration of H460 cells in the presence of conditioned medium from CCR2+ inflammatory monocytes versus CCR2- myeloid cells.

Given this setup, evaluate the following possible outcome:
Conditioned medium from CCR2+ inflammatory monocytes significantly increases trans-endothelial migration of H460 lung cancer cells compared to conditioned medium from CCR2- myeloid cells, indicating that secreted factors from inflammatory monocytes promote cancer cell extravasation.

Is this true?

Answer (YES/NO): YES